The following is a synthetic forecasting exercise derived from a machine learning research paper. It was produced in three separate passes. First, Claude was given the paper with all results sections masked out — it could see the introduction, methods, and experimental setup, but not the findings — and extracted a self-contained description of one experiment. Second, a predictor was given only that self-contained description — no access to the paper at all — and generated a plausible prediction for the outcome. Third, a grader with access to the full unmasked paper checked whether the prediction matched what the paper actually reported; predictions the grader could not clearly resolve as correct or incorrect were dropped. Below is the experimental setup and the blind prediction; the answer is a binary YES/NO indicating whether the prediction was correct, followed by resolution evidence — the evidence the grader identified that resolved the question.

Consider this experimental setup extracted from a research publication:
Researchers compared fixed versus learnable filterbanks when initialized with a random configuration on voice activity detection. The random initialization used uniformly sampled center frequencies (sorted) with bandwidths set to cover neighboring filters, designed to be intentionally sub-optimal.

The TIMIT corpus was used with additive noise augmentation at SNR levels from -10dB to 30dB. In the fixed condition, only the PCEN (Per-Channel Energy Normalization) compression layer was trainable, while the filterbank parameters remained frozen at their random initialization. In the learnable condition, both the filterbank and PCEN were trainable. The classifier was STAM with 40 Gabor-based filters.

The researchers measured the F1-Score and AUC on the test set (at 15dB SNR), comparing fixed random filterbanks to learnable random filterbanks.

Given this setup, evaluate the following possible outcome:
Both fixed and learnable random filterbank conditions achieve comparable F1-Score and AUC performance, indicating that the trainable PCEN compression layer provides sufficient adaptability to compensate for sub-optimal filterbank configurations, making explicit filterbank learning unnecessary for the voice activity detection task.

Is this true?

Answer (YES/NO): NO